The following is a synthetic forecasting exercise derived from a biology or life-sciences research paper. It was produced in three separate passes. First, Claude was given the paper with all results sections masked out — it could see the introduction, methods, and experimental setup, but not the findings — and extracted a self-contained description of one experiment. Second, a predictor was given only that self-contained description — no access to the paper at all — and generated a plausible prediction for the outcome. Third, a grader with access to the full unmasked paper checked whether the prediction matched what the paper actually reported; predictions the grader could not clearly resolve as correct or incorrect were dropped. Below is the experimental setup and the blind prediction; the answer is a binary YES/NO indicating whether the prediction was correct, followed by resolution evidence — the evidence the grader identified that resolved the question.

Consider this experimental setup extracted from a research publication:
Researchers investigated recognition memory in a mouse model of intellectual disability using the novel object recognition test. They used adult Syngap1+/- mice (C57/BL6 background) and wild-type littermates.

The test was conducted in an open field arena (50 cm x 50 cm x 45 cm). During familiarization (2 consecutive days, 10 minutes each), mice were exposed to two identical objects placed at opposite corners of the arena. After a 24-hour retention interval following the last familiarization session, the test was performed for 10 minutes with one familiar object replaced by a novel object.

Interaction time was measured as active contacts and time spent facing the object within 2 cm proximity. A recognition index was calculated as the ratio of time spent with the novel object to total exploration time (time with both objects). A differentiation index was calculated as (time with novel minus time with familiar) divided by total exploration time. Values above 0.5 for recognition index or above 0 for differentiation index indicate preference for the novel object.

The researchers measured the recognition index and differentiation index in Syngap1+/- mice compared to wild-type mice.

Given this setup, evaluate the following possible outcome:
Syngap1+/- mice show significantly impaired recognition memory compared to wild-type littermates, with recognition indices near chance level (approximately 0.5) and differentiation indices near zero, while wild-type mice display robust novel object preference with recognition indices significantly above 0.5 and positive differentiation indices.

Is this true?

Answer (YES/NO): YES